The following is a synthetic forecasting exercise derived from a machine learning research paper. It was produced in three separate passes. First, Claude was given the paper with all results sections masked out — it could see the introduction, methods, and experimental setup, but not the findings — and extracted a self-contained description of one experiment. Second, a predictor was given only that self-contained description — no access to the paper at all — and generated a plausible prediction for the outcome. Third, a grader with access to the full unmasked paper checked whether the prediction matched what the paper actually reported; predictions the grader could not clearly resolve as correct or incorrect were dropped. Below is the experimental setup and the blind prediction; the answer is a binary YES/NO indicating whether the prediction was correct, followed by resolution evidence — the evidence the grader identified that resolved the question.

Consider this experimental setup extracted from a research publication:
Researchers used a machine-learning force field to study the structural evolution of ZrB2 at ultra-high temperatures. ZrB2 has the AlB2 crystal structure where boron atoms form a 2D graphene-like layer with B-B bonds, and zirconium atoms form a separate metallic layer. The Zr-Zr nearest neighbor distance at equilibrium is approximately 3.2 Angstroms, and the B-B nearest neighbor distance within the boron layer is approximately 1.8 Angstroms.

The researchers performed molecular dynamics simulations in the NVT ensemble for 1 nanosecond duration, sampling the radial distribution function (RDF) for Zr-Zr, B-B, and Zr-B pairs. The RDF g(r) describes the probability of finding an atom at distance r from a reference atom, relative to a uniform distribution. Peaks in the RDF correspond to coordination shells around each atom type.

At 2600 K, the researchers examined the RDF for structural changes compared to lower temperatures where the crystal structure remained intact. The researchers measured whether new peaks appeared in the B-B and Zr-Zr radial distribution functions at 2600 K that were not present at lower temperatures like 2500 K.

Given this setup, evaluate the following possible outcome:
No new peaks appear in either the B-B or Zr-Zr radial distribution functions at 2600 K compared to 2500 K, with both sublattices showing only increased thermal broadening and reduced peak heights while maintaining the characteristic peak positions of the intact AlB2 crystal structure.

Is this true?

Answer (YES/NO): NO